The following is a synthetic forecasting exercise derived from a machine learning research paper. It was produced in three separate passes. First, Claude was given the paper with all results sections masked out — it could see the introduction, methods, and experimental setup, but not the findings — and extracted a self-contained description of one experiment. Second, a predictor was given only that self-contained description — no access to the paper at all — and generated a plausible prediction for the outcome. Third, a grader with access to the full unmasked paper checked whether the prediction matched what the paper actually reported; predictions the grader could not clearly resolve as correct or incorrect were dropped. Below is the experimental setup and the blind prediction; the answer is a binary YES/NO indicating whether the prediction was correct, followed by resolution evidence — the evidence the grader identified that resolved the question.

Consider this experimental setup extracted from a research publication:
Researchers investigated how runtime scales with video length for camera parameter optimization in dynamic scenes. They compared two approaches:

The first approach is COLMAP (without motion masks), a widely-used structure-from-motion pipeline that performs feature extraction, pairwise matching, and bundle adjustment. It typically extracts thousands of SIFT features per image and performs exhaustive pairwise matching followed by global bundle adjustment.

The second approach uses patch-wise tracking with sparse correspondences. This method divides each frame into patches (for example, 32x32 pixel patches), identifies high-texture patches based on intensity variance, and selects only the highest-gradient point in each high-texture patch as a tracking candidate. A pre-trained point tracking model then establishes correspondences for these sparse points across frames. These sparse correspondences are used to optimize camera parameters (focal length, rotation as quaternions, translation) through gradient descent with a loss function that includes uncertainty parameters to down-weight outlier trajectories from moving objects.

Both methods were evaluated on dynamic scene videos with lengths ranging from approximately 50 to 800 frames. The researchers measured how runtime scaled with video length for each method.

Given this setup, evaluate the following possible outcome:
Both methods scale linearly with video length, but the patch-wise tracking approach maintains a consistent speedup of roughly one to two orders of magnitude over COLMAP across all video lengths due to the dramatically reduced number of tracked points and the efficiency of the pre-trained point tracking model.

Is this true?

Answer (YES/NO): NO